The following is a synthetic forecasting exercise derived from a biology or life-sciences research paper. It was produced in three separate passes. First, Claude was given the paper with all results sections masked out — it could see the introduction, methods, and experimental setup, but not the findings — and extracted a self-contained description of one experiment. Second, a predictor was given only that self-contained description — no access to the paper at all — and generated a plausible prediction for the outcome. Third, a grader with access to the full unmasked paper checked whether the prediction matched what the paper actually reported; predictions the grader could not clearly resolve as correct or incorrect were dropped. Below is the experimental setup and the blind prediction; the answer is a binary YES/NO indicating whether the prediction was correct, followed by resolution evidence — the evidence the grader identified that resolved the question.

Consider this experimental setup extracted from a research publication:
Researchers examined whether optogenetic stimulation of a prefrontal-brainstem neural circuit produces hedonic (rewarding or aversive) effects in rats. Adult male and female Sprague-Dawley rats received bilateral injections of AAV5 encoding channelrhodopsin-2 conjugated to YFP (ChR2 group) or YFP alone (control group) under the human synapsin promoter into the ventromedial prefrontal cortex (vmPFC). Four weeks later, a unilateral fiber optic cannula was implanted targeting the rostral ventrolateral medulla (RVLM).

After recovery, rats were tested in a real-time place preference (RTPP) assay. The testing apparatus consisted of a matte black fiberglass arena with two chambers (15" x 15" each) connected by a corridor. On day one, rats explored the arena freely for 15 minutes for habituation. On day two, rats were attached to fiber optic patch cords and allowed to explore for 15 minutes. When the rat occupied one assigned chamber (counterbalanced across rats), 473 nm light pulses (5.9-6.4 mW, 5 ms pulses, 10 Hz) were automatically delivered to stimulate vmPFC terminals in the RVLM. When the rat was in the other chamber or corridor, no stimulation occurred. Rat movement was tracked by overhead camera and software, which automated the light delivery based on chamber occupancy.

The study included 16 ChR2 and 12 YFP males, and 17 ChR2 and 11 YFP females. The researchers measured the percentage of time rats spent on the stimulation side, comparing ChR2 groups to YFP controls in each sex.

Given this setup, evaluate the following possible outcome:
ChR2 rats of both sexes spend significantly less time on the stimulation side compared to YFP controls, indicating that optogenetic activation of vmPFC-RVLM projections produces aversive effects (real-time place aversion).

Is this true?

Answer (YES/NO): NO